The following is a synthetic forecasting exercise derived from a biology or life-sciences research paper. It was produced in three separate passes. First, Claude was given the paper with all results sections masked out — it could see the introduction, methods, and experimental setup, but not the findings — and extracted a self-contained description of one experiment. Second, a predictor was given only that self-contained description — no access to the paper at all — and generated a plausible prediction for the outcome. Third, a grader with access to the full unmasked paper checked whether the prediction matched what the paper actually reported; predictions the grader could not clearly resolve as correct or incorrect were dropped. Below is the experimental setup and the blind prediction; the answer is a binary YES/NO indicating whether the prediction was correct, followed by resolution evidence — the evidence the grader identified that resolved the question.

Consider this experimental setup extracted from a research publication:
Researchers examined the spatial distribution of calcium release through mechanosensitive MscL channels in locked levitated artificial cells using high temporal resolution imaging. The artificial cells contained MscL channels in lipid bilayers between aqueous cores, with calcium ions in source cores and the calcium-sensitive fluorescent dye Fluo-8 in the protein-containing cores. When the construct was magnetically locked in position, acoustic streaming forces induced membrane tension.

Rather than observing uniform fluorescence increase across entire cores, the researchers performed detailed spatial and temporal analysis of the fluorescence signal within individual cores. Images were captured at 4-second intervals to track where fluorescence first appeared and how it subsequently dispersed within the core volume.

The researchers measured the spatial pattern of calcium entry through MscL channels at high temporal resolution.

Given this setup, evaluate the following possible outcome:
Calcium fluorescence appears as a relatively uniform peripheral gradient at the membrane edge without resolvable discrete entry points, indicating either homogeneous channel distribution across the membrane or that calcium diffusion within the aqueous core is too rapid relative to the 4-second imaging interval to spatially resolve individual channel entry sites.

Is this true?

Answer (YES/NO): NO